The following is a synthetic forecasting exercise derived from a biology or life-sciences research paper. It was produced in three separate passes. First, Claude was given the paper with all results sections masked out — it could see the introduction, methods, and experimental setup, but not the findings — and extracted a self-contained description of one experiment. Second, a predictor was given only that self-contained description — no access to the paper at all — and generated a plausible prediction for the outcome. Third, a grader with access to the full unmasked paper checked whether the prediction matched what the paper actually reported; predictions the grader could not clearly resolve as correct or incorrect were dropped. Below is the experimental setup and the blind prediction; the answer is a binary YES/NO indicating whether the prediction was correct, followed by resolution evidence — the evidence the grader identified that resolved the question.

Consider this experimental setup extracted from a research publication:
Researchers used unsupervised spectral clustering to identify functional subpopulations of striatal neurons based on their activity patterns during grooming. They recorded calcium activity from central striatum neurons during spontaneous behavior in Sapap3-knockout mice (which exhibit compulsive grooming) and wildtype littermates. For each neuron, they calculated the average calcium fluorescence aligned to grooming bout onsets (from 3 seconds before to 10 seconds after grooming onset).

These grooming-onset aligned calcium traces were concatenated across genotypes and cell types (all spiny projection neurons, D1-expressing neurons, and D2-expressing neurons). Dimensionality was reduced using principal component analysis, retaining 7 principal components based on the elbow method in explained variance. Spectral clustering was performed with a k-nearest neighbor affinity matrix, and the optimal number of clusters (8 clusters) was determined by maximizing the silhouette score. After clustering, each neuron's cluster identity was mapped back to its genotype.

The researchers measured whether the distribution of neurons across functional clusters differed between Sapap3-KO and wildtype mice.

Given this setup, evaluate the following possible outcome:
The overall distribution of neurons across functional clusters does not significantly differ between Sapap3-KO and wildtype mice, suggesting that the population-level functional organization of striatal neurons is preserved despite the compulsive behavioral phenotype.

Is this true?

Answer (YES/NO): NO